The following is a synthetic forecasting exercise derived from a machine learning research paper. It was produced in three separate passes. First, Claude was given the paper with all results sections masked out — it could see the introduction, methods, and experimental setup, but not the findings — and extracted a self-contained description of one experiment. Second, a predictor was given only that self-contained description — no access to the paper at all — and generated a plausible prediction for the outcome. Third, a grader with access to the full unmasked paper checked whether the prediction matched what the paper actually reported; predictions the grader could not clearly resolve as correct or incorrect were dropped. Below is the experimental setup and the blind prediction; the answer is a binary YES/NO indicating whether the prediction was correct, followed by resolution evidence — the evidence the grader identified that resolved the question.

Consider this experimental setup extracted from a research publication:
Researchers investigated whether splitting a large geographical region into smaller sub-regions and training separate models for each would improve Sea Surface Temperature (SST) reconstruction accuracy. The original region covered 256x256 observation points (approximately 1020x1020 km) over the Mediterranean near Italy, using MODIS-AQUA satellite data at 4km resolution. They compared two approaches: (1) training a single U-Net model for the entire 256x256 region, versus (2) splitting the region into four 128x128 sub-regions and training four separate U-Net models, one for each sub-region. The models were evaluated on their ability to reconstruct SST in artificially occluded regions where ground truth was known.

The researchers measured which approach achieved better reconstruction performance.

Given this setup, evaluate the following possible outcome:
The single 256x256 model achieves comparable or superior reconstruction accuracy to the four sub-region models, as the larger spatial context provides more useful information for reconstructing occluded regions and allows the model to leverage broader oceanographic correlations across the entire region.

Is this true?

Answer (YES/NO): NO